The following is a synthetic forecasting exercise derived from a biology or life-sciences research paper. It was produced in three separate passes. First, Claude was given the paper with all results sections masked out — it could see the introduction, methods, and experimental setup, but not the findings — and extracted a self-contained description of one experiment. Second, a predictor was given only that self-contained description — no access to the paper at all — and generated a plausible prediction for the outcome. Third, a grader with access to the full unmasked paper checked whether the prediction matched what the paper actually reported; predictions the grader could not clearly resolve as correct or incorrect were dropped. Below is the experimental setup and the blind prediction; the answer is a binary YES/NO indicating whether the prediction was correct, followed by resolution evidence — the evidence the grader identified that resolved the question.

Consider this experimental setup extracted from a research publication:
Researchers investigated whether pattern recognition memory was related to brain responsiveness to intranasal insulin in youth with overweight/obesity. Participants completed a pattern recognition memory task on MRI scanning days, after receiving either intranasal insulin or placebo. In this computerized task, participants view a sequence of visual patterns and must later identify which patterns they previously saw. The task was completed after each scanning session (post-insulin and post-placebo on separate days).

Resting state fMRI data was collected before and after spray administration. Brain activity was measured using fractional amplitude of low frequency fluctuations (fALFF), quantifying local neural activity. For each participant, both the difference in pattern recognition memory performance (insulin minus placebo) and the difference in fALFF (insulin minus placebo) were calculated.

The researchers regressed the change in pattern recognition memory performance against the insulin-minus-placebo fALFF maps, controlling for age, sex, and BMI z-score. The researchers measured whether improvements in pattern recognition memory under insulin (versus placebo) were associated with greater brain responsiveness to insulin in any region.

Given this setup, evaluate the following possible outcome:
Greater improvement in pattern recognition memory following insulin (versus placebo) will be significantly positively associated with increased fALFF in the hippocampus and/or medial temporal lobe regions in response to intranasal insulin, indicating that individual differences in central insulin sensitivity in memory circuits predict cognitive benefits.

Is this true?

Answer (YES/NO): NO